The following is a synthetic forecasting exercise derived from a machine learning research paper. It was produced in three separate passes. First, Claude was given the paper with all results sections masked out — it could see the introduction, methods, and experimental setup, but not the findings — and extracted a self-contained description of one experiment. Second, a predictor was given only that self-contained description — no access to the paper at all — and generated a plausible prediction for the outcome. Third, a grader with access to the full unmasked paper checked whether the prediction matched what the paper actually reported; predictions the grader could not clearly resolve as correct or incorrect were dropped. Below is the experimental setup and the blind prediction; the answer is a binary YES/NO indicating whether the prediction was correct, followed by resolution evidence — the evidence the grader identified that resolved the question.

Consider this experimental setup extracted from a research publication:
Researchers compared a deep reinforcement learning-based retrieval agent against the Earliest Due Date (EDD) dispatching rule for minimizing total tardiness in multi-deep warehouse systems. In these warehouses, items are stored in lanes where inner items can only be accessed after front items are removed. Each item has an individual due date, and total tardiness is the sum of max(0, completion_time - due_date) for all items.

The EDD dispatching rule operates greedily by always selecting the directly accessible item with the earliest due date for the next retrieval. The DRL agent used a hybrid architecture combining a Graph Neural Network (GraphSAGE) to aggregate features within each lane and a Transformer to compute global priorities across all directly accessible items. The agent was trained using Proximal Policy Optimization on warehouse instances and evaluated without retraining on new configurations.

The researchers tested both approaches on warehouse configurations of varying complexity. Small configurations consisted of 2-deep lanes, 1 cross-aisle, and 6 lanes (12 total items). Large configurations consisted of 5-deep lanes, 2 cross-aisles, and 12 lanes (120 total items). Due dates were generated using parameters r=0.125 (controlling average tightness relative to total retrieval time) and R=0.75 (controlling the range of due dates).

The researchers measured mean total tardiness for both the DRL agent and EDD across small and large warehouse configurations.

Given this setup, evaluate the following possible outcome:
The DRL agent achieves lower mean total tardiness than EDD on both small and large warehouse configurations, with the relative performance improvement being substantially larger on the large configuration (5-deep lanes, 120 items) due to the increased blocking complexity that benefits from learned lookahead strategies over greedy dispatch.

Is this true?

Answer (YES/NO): NO